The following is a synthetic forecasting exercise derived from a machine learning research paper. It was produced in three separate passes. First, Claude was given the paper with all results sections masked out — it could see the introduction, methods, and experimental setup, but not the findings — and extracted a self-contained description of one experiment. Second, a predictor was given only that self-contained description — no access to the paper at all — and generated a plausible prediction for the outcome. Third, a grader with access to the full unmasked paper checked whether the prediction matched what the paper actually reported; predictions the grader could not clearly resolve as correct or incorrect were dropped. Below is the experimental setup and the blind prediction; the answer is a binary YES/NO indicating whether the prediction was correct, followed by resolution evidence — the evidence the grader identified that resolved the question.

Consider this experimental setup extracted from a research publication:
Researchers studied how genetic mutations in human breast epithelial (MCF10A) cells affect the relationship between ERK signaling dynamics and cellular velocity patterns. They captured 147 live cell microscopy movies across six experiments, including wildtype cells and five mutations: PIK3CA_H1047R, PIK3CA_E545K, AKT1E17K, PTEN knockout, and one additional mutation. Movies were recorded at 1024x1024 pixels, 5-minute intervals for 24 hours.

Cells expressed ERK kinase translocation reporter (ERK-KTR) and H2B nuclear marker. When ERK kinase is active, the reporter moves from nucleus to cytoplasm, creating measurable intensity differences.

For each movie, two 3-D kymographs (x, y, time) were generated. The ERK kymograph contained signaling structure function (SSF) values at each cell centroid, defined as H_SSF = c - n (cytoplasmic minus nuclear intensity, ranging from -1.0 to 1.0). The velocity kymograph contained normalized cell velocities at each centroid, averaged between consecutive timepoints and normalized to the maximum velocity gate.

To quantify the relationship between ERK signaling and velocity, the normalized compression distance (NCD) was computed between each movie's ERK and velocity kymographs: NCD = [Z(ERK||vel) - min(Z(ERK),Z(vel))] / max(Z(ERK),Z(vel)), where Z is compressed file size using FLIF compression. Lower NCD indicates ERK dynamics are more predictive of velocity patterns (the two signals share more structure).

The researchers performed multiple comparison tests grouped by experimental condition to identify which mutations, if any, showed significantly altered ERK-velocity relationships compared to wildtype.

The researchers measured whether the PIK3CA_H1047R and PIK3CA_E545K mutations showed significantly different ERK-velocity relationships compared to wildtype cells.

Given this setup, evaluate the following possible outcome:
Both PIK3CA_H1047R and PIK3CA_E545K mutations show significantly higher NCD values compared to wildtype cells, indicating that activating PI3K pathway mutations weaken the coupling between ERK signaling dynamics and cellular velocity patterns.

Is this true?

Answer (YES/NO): NO